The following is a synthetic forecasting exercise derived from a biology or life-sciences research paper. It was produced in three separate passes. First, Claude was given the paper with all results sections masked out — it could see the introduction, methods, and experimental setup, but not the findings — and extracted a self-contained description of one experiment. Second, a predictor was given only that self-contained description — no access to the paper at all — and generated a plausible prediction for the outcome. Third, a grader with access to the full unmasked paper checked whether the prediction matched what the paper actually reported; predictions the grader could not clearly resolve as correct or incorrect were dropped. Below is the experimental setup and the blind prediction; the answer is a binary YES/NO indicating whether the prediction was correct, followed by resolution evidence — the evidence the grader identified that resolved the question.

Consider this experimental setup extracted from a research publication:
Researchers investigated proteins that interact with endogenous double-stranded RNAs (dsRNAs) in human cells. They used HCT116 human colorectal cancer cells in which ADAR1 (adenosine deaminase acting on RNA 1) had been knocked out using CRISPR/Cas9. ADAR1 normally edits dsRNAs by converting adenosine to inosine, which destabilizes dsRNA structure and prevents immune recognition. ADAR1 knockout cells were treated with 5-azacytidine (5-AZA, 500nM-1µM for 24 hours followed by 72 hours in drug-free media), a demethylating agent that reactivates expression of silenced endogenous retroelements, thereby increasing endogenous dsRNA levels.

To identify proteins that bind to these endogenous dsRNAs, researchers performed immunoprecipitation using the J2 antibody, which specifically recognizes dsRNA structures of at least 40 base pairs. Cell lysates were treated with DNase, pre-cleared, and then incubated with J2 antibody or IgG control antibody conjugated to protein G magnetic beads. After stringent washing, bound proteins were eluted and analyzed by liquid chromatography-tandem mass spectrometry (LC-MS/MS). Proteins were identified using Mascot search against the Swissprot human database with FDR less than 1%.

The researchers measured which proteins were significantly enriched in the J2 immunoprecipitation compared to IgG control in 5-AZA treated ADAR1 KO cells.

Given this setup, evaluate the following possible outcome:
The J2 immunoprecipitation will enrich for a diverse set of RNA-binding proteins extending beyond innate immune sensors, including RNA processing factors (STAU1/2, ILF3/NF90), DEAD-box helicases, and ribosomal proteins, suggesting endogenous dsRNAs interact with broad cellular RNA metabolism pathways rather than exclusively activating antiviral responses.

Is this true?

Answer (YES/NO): NO